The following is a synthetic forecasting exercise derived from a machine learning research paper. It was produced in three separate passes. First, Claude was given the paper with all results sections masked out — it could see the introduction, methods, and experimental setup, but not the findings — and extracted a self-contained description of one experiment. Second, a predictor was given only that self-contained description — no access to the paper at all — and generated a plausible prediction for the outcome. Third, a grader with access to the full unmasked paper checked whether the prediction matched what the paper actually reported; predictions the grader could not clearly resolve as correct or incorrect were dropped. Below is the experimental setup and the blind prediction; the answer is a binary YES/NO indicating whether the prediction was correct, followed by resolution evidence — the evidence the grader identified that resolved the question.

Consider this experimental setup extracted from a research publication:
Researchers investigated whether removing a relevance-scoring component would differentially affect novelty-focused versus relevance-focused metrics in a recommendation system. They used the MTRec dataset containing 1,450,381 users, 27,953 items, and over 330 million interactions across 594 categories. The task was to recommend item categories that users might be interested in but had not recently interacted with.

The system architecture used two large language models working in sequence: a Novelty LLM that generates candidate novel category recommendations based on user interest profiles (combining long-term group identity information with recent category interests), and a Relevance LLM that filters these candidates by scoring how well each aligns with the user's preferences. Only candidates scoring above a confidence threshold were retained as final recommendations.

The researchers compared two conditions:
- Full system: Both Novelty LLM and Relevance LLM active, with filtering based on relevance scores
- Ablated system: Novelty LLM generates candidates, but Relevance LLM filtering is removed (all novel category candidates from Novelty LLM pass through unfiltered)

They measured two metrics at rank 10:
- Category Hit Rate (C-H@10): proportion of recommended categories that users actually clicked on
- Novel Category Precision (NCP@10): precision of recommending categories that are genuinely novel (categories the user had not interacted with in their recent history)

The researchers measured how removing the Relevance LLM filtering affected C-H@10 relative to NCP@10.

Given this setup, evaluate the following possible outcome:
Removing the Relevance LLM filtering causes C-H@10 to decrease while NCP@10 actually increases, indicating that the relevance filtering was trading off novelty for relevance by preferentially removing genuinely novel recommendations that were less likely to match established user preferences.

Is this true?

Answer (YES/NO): NO